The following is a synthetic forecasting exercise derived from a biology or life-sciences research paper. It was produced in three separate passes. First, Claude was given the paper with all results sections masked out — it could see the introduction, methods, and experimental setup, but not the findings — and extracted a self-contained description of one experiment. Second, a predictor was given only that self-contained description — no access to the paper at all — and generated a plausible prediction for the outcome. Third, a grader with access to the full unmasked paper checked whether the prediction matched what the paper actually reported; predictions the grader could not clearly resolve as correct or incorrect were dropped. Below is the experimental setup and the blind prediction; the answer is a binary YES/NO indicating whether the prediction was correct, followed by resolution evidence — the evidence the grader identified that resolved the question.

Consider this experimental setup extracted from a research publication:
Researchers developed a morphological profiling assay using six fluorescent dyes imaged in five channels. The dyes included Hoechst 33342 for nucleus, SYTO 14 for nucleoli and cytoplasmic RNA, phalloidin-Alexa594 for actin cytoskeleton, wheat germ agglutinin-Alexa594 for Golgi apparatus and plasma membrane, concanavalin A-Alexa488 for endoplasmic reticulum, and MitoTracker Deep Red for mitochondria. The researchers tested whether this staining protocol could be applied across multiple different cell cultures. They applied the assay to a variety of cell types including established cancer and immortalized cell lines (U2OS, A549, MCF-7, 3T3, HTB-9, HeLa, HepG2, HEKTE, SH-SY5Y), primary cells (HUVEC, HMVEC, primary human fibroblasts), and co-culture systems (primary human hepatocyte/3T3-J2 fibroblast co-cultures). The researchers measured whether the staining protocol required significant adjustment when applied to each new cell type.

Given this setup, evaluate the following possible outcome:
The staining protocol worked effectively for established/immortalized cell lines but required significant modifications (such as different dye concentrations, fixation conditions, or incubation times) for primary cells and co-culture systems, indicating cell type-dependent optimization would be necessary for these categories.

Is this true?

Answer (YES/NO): NO